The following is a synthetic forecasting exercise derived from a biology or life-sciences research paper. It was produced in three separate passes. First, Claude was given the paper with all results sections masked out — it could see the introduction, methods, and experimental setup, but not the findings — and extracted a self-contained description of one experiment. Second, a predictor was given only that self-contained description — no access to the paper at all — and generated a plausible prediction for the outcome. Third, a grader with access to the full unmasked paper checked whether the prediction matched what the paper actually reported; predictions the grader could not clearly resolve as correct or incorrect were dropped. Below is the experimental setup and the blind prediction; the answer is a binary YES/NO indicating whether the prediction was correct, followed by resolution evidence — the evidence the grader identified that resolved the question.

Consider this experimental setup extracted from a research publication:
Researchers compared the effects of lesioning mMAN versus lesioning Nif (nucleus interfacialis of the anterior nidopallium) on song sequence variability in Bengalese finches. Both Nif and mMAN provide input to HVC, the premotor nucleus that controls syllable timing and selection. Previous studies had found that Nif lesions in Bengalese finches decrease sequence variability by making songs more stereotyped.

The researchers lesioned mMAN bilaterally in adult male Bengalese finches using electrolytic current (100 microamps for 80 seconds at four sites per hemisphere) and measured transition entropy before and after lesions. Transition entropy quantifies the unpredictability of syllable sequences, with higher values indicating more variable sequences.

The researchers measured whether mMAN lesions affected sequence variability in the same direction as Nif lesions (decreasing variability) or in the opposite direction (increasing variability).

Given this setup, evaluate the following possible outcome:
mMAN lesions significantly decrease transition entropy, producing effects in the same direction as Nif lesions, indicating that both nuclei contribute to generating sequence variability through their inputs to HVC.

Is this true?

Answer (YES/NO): NO